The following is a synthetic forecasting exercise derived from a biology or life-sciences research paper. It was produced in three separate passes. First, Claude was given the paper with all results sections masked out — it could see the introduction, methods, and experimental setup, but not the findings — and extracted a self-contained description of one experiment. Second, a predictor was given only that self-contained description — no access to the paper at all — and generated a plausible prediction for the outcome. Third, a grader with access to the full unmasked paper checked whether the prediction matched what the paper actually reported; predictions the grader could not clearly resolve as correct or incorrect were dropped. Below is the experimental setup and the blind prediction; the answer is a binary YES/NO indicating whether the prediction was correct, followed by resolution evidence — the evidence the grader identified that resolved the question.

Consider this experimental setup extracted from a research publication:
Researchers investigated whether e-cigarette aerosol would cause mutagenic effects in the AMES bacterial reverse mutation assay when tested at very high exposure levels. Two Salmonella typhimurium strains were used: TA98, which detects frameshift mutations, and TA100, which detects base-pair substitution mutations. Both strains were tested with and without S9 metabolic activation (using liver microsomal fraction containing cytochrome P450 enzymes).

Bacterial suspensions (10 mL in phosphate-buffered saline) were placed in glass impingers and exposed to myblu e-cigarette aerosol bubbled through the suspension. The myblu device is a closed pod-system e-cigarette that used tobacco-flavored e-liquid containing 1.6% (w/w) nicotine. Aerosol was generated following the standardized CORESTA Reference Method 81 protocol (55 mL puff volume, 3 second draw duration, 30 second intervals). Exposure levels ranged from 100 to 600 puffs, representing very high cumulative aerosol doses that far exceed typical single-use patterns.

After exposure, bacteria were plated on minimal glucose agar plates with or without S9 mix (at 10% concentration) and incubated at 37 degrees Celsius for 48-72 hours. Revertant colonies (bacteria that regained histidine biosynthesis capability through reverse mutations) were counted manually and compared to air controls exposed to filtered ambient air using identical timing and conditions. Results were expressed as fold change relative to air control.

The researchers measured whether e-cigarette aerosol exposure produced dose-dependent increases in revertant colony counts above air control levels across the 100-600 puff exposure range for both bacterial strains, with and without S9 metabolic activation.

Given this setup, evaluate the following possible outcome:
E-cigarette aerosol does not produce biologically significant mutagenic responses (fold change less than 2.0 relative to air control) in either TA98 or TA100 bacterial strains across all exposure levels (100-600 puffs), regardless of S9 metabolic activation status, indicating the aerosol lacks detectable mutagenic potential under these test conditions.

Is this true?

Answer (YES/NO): YES